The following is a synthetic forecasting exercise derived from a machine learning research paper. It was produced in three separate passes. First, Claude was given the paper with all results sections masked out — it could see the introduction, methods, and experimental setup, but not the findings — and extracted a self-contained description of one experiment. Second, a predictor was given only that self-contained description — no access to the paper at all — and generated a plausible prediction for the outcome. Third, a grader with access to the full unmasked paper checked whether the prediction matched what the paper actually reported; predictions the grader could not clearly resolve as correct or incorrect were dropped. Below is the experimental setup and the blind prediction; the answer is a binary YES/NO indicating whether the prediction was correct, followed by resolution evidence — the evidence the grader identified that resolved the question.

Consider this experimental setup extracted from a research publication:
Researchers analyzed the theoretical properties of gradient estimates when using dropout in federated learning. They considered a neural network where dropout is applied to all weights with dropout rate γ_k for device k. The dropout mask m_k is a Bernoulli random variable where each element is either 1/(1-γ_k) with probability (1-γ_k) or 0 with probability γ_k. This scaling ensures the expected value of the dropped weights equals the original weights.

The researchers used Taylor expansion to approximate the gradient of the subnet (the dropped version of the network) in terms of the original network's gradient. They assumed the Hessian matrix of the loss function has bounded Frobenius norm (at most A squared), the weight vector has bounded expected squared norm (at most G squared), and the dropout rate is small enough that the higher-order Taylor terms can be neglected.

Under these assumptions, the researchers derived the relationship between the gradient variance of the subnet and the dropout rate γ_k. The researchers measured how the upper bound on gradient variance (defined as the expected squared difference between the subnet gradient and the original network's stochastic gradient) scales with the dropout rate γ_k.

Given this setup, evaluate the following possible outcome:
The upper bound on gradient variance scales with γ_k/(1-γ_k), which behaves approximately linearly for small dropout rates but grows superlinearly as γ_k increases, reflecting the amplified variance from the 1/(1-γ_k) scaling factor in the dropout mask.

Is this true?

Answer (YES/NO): YES